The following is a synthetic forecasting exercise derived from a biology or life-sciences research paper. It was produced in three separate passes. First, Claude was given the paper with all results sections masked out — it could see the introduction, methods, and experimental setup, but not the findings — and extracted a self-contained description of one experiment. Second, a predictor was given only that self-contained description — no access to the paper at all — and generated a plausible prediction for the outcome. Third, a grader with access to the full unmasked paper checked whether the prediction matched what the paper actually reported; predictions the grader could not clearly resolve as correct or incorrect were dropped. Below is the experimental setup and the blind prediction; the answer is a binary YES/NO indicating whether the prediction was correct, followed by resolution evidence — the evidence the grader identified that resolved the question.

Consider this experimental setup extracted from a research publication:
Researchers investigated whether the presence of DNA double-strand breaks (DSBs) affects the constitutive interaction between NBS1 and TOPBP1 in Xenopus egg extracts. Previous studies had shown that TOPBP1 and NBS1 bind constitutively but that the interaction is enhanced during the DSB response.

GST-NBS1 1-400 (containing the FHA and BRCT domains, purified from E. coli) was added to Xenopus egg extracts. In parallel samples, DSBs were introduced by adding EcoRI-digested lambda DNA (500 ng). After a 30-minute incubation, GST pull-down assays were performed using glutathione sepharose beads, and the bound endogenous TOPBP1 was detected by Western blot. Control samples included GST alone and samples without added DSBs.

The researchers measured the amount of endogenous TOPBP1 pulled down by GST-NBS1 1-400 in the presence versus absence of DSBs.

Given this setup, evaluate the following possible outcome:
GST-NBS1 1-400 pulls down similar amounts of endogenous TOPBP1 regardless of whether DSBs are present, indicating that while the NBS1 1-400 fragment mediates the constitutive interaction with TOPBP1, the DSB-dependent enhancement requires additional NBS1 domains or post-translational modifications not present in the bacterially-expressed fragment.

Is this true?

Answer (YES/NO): NO